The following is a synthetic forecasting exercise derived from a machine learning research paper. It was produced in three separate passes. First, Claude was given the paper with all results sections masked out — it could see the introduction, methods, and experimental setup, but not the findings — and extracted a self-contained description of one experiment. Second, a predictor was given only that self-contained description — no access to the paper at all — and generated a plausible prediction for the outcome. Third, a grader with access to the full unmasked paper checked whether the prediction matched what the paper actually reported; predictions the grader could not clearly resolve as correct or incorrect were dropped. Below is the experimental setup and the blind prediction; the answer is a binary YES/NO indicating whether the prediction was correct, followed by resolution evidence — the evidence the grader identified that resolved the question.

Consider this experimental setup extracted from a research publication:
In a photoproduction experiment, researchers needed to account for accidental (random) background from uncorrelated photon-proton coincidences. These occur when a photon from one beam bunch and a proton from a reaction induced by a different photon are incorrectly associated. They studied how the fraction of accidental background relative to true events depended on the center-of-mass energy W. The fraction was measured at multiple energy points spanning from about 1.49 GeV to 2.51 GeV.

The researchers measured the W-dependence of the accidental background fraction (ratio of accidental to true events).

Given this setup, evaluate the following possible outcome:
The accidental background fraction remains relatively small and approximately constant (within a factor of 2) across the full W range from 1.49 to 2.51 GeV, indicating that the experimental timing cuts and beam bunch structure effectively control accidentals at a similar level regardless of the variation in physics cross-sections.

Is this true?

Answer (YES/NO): NO